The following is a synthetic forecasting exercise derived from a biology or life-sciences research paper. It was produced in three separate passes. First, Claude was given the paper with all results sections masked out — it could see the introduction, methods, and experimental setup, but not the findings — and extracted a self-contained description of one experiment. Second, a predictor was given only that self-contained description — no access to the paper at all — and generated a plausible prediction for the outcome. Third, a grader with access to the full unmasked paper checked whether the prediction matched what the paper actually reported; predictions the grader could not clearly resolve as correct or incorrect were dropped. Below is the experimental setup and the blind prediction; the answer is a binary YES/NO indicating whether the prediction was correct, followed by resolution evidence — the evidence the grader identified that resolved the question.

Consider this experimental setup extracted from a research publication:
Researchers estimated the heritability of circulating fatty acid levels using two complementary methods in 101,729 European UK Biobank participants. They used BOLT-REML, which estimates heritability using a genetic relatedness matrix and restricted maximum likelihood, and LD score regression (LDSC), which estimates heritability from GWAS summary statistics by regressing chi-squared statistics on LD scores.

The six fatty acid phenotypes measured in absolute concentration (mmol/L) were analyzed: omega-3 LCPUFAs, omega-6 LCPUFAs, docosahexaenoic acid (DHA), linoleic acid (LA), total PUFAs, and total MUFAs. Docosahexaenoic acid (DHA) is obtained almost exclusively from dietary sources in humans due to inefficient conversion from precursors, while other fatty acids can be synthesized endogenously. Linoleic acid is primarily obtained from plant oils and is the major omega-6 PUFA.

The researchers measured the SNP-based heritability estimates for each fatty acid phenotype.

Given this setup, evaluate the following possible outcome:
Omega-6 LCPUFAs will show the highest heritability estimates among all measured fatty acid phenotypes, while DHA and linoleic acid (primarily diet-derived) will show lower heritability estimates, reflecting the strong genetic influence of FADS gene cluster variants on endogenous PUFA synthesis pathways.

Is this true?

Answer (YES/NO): NO